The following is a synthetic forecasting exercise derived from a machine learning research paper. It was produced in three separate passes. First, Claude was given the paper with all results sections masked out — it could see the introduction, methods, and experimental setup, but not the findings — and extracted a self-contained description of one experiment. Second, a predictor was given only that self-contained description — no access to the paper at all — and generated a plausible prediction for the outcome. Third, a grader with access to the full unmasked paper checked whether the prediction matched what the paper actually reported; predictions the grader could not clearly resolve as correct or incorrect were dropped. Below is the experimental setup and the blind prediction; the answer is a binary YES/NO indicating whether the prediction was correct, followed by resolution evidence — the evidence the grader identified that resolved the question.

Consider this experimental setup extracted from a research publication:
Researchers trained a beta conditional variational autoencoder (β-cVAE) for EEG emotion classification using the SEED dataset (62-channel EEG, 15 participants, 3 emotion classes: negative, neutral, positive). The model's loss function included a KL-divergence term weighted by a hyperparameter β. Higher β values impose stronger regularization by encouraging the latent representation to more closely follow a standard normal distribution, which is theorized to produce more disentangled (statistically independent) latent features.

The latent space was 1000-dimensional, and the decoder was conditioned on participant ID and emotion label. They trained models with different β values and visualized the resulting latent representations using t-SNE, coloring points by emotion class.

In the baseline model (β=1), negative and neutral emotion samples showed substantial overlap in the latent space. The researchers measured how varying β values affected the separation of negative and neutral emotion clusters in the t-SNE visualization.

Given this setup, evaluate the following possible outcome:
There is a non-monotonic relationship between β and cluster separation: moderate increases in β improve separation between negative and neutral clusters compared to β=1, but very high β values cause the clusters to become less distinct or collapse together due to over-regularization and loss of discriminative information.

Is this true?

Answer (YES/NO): NO